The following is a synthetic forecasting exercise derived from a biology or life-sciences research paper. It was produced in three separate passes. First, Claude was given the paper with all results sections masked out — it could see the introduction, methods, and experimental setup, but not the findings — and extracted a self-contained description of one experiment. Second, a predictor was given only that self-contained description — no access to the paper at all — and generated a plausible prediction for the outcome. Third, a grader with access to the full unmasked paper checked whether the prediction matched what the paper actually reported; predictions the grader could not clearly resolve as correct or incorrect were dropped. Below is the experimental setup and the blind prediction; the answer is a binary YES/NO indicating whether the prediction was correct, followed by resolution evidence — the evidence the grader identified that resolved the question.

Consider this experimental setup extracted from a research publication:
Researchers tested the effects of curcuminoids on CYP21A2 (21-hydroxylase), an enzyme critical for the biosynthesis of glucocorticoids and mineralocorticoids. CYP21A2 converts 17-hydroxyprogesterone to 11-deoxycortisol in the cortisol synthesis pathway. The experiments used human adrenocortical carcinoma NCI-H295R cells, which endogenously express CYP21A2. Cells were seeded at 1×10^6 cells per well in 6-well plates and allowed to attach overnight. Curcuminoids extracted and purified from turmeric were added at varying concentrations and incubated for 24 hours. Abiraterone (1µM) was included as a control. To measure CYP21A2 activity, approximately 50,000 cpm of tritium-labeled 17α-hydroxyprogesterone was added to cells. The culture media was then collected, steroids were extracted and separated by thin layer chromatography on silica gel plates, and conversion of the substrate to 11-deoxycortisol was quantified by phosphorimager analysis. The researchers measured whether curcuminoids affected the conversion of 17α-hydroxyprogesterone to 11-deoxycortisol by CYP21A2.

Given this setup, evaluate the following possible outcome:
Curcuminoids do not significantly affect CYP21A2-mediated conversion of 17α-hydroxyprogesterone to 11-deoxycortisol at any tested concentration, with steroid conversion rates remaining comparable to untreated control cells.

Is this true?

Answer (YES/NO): NO